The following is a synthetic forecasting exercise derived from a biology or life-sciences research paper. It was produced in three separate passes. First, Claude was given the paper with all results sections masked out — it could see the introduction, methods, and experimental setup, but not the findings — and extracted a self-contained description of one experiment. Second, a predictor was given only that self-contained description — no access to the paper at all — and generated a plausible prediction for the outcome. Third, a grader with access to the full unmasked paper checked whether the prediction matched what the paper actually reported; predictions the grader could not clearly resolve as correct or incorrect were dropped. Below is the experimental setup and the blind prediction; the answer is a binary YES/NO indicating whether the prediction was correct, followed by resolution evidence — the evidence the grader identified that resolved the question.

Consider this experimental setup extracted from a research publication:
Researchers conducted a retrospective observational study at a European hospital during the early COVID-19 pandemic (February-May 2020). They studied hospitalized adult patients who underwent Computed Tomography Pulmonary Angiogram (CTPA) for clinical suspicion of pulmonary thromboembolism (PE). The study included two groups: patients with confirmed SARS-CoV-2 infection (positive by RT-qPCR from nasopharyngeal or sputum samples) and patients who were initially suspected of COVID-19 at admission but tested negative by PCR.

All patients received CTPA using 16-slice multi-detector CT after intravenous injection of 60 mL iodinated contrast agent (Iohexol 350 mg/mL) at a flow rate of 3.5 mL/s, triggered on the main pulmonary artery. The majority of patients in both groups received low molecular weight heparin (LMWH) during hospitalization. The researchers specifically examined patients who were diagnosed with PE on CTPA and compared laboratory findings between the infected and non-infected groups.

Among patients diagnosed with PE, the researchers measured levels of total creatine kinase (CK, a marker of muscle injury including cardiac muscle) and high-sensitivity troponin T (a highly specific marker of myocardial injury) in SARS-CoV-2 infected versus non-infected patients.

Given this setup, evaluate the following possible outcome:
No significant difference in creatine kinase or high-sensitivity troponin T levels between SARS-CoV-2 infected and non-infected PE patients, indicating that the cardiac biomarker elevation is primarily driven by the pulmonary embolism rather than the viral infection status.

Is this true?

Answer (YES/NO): NO